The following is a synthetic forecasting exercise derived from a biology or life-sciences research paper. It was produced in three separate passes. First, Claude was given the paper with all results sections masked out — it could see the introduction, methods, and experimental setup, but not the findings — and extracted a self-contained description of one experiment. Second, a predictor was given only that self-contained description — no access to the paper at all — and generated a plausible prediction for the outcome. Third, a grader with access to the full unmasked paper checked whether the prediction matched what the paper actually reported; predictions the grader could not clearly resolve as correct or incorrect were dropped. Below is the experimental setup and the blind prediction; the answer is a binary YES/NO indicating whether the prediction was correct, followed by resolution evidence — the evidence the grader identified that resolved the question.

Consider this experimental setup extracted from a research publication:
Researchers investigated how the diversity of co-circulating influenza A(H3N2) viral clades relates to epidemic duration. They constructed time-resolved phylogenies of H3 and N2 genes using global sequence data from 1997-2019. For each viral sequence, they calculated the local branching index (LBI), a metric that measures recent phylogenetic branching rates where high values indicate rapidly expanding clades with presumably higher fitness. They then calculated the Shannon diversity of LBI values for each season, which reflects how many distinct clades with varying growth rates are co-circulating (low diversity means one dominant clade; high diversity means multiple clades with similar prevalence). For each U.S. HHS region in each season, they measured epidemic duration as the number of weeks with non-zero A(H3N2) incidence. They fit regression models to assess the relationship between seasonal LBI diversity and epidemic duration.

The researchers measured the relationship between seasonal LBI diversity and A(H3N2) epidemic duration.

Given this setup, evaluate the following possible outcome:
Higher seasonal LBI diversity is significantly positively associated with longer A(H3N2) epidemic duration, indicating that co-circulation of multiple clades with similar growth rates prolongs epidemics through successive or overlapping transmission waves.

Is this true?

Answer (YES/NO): YES